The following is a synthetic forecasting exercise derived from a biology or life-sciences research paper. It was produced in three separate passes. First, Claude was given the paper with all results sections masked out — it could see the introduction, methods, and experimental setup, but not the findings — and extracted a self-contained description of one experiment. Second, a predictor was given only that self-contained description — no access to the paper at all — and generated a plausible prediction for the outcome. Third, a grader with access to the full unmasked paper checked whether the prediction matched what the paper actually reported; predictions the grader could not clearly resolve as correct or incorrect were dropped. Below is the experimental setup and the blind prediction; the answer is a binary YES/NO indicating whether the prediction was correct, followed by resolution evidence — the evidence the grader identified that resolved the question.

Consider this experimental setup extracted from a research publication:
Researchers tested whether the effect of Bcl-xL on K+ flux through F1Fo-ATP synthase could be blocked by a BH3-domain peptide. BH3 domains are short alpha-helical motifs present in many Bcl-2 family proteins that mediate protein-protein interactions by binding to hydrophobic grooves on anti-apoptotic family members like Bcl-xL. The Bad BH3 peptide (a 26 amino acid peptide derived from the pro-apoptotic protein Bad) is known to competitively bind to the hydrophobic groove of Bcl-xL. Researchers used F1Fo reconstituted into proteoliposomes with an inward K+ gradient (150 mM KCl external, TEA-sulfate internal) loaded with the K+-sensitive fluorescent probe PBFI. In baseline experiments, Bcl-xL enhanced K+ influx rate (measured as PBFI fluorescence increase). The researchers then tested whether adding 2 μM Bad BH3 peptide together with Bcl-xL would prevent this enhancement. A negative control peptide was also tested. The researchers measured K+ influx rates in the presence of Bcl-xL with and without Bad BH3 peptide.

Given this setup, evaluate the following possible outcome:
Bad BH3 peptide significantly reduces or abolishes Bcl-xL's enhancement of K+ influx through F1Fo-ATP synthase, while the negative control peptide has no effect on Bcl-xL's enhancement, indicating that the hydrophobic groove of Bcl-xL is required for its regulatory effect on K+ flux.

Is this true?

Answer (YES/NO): YES